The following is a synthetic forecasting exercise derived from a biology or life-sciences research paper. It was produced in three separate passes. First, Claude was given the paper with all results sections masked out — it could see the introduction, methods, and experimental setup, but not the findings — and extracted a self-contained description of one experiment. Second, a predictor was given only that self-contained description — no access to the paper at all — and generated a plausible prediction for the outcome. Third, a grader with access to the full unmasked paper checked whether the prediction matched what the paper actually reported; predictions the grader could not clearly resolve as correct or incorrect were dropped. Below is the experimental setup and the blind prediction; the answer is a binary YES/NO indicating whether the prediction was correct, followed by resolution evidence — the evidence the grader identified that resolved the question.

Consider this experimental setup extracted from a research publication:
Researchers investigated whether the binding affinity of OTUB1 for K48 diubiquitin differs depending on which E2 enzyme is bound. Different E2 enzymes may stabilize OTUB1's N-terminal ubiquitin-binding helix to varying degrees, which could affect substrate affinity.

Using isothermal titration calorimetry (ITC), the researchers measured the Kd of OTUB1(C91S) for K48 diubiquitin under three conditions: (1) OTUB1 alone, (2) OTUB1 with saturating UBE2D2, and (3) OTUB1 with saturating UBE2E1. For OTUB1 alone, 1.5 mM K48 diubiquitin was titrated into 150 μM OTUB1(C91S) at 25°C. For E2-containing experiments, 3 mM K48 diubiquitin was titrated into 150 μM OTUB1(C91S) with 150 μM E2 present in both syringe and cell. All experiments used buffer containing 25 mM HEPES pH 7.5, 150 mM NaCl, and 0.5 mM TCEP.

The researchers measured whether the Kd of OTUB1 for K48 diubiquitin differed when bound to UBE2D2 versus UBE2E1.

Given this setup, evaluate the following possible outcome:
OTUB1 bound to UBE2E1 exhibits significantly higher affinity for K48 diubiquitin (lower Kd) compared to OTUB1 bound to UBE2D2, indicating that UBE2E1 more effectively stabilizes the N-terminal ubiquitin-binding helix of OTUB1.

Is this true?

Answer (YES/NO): NO